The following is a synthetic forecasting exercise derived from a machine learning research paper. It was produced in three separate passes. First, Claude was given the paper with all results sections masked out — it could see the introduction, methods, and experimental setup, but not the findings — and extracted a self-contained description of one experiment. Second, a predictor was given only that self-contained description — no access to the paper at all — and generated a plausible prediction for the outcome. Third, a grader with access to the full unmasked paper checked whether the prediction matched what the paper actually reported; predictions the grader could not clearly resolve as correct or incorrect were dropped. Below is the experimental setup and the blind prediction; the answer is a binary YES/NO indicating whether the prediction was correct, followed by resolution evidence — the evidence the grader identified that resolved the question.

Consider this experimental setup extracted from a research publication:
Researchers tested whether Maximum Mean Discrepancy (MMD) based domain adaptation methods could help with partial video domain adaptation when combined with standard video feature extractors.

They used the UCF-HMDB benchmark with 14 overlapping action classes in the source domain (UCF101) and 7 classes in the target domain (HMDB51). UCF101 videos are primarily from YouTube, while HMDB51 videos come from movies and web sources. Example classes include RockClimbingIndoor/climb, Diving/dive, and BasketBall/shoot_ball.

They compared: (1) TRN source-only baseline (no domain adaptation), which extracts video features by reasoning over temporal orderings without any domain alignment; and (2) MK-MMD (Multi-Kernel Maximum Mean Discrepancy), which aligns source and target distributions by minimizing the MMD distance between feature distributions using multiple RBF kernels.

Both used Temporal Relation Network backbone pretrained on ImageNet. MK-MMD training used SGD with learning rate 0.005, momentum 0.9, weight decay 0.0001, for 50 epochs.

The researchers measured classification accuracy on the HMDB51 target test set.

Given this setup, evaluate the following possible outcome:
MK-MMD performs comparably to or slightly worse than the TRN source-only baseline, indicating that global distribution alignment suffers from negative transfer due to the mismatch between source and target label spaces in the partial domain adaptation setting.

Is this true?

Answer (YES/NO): YES